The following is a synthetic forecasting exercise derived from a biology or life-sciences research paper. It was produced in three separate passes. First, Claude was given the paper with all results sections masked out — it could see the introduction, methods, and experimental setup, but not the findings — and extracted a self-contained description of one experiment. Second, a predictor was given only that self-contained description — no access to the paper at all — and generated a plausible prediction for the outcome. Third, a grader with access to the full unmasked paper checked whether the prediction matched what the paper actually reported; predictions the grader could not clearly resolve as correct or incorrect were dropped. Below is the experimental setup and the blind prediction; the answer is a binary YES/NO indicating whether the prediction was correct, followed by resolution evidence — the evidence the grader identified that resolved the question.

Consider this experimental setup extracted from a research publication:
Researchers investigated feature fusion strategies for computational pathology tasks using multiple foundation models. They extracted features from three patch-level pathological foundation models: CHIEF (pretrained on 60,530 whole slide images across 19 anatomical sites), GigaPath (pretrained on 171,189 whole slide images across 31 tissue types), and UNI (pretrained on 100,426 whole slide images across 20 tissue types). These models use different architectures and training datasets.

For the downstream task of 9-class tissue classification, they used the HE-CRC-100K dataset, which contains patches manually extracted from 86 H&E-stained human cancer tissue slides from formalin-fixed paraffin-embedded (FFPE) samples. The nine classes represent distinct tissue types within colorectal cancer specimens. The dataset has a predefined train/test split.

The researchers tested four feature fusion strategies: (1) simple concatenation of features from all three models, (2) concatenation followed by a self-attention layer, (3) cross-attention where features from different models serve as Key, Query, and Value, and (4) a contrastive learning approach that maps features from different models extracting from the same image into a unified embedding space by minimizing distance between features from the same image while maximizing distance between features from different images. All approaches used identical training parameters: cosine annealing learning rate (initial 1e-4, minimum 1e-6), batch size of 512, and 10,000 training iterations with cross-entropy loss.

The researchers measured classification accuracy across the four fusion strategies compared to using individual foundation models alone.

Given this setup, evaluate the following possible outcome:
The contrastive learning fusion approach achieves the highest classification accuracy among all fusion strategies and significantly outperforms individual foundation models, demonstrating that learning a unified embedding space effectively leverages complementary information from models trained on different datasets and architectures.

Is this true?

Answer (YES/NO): NO